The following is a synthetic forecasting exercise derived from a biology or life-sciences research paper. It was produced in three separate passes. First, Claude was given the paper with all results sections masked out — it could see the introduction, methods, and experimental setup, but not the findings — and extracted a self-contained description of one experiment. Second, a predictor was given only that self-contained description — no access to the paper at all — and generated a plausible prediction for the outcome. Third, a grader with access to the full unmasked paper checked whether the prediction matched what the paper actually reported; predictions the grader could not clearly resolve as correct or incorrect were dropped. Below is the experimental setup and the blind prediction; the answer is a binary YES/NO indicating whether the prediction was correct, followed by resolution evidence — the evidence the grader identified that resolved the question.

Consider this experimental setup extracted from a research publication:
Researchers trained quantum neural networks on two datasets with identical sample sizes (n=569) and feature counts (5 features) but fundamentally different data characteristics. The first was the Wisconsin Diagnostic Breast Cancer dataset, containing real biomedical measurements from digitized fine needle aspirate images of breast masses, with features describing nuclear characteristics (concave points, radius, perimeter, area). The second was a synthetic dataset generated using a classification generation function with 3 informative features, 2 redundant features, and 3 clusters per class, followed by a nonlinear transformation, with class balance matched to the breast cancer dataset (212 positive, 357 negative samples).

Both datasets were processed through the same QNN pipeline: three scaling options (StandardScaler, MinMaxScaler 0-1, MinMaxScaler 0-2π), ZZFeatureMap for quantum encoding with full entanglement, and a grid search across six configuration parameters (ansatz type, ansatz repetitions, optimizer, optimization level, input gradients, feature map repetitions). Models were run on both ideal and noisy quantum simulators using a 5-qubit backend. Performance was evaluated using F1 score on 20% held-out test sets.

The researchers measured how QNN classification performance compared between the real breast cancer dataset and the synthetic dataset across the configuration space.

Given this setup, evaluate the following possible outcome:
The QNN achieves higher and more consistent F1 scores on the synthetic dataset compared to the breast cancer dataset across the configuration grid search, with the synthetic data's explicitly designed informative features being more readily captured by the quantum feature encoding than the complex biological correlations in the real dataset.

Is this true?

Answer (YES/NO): NO